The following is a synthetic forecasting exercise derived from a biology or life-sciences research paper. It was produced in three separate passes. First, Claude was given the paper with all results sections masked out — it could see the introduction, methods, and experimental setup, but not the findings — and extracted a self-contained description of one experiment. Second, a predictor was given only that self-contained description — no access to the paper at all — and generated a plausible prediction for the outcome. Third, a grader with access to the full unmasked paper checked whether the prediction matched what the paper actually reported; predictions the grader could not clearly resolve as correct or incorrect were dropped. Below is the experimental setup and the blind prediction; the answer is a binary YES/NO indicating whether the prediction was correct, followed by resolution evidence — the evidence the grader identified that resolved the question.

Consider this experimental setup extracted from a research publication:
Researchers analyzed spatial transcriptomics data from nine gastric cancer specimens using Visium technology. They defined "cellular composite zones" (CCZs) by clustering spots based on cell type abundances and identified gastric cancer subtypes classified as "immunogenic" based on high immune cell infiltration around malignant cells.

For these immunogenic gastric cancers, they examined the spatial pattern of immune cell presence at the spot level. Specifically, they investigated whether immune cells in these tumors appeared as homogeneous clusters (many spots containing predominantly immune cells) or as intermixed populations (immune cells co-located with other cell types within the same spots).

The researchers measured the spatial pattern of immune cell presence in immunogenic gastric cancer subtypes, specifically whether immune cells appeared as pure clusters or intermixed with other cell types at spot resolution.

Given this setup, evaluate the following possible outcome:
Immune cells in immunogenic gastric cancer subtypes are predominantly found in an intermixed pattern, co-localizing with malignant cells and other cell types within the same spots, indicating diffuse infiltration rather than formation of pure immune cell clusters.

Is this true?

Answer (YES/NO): YES